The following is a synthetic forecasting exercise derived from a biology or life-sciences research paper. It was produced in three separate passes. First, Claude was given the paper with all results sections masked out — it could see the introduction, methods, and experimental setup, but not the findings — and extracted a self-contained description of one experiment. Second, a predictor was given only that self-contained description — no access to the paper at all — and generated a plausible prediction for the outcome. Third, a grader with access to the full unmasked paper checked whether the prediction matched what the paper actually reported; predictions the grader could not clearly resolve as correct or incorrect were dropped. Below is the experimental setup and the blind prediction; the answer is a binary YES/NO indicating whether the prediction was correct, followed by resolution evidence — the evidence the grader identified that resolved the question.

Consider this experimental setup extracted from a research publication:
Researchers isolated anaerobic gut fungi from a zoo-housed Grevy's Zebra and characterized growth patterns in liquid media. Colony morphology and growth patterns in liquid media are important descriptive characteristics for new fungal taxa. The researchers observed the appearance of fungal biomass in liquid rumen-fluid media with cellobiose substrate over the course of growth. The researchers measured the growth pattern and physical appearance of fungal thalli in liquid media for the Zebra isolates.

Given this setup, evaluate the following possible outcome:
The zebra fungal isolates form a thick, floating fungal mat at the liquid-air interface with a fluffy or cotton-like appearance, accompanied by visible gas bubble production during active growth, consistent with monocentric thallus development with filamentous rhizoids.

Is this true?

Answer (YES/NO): NO